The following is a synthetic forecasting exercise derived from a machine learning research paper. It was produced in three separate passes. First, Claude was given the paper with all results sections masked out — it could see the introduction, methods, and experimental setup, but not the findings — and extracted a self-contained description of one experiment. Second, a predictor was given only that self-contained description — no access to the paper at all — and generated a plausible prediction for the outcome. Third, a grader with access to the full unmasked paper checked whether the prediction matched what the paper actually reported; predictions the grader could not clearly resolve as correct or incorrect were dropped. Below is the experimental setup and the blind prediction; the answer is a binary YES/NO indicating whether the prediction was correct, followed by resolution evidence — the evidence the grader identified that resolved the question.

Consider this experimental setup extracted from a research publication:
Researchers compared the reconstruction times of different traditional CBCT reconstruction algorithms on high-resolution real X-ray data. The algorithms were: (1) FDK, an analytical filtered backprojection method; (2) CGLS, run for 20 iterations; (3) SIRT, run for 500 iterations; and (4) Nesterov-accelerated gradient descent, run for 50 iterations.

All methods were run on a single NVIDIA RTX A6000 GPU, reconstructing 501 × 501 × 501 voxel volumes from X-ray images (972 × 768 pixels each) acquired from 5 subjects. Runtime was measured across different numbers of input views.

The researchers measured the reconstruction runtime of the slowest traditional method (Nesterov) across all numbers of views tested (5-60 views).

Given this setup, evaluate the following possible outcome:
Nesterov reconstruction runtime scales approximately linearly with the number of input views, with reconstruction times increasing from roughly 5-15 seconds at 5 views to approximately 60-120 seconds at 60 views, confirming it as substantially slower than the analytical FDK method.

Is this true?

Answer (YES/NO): NO